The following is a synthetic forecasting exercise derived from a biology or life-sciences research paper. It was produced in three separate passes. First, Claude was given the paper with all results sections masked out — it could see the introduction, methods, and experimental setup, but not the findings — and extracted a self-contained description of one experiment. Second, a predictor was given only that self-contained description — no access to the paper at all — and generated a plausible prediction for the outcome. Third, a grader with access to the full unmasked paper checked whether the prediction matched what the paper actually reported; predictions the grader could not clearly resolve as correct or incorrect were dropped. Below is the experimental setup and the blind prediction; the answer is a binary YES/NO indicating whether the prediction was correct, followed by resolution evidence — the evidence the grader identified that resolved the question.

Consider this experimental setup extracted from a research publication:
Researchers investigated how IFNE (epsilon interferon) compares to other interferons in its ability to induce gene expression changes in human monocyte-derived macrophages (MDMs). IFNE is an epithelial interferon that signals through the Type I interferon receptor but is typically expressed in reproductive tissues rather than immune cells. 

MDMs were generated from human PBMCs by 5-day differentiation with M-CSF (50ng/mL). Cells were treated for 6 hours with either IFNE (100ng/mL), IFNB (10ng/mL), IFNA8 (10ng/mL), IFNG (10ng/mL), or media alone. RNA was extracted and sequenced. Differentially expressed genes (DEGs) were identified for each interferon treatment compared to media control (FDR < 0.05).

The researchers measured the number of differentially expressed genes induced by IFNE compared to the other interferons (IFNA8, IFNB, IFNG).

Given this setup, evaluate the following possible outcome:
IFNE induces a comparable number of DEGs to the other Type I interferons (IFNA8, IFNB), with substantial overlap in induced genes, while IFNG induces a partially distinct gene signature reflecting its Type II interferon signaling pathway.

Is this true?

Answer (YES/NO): NO